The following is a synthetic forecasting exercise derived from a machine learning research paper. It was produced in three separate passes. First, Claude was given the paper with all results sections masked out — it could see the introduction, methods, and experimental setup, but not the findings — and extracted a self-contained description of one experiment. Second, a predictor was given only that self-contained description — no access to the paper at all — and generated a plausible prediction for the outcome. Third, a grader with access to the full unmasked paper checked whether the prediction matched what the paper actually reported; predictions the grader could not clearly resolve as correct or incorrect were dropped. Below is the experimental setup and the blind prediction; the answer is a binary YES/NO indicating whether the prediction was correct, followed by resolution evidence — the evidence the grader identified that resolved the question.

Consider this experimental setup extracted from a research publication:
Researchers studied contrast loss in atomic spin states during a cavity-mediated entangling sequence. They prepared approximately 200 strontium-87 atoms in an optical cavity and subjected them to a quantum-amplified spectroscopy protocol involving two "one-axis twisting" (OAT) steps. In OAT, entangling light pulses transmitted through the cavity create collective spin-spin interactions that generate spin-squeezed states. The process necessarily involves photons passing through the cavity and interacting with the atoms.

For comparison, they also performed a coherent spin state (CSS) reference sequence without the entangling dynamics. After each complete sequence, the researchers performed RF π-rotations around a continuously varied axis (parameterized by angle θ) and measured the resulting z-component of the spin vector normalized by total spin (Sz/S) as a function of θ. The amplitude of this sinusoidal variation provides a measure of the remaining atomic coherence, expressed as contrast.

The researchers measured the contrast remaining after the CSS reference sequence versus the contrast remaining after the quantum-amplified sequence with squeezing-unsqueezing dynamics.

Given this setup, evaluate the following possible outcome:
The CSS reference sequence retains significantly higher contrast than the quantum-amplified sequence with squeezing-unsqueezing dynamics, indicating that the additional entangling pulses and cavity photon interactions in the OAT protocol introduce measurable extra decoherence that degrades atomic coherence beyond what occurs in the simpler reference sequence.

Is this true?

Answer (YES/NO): YES